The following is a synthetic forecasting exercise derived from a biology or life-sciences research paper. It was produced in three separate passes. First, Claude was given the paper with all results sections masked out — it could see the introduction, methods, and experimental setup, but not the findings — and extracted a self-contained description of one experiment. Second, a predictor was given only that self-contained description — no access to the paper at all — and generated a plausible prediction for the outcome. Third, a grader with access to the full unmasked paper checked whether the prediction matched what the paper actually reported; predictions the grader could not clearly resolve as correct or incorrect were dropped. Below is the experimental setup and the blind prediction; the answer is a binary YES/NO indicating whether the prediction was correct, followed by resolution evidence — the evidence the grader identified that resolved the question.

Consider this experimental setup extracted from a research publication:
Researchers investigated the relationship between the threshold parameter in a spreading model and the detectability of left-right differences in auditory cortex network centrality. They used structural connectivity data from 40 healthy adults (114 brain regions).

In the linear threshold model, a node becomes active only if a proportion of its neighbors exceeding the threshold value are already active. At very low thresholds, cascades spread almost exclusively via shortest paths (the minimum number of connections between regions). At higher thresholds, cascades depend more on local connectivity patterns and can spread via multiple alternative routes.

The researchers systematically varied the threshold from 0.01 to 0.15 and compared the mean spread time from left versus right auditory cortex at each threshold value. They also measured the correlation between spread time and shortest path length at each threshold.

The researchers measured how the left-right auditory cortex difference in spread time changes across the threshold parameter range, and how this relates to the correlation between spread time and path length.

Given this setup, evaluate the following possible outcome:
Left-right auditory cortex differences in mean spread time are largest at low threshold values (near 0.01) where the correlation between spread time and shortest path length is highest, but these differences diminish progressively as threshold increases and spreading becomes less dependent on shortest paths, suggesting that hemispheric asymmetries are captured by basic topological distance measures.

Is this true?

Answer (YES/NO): NO